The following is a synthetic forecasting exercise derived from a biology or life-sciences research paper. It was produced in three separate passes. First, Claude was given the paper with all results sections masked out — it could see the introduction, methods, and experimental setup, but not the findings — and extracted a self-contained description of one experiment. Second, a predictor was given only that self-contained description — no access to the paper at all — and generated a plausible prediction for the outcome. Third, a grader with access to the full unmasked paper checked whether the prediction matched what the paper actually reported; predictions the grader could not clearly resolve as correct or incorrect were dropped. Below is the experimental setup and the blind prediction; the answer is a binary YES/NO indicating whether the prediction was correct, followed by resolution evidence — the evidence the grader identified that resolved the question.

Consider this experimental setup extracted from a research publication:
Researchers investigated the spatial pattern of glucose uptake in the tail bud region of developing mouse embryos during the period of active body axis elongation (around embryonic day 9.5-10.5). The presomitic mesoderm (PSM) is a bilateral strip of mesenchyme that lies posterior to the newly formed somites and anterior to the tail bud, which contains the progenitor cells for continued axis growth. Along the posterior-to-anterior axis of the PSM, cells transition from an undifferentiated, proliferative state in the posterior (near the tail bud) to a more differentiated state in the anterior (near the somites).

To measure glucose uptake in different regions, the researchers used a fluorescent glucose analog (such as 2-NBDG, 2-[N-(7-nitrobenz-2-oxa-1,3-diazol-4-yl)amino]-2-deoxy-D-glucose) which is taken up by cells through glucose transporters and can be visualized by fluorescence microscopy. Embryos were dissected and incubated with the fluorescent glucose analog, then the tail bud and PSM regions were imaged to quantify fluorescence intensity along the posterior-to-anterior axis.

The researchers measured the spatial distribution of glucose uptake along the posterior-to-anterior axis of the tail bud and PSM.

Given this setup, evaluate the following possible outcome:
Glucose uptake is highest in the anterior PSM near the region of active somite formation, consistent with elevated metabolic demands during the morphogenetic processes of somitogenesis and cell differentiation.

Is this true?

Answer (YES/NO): NO